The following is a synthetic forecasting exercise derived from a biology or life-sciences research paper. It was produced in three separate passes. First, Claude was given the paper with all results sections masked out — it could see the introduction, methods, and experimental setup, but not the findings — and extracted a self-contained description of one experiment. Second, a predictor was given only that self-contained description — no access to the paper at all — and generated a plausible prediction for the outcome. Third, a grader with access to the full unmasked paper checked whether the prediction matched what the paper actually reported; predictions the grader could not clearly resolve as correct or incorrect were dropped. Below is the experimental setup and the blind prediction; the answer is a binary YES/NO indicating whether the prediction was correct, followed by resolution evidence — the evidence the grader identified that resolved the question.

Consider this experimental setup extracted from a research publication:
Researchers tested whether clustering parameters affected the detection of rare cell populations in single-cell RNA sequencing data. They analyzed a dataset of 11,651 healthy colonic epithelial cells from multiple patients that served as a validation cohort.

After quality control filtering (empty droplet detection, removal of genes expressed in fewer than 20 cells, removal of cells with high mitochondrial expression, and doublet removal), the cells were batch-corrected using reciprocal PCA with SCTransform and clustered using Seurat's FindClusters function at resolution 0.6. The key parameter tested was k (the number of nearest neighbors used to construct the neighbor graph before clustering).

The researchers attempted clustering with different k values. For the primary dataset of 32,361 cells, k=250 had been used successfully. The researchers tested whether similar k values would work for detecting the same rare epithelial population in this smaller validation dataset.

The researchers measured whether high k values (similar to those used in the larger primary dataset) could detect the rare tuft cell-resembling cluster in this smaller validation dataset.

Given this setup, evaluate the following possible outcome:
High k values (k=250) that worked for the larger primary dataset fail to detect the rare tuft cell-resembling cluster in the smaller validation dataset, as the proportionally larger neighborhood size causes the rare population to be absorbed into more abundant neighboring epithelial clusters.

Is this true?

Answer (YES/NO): YES